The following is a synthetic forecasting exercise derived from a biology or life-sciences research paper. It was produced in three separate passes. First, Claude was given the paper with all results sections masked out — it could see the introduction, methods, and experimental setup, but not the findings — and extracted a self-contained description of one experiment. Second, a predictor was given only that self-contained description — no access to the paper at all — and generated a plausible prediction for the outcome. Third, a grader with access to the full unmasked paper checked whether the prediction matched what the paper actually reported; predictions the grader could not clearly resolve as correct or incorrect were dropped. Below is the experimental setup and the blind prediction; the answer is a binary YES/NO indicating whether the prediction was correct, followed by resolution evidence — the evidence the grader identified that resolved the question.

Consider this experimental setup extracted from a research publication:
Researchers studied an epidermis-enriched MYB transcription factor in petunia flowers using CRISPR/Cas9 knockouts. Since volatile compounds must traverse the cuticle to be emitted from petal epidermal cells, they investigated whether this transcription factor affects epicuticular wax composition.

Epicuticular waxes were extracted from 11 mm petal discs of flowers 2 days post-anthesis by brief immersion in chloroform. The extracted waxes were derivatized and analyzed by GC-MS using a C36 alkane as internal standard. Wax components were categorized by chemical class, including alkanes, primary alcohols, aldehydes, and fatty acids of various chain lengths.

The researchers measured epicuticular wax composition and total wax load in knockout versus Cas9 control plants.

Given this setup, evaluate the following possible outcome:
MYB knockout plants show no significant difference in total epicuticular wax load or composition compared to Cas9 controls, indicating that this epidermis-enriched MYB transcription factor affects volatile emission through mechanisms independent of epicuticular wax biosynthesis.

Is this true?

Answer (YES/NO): NO